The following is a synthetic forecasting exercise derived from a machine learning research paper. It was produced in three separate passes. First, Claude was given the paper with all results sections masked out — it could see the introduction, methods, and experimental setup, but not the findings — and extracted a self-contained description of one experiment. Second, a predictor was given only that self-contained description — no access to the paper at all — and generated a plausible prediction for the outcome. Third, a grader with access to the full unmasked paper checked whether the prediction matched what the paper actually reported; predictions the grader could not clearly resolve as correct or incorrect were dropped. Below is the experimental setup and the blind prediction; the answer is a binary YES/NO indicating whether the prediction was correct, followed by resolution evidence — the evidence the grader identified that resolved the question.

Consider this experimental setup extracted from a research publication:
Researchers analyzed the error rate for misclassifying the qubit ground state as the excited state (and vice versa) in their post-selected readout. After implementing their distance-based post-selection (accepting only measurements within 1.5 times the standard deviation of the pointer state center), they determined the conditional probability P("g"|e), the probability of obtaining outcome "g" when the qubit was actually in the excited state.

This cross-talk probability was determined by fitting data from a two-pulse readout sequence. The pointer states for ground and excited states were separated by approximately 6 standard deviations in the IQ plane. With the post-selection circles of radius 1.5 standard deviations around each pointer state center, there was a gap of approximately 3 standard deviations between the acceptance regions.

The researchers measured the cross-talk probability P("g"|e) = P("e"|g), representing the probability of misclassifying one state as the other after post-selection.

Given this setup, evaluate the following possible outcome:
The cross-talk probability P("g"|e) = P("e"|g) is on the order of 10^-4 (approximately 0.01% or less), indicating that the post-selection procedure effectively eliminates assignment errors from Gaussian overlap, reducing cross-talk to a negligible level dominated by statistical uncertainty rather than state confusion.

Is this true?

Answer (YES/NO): NO